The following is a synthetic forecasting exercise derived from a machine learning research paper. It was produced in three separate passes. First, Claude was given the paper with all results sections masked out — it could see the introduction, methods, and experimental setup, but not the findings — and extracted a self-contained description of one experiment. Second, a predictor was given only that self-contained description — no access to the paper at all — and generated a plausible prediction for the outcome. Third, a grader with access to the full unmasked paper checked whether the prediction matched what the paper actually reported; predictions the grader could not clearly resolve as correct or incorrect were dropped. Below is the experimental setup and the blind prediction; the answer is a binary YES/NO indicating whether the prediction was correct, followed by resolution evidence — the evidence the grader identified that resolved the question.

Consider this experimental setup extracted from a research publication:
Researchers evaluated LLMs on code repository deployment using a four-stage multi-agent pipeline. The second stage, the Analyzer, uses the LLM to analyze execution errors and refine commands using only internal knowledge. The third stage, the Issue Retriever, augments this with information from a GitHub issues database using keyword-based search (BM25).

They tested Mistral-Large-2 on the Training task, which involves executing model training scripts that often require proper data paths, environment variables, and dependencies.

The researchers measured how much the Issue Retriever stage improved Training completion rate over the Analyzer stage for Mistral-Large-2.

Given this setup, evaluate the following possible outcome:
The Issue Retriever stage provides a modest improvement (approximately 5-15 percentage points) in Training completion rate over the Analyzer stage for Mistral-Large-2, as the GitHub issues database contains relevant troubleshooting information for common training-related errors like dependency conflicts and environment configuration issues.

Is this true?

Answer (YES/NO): NO